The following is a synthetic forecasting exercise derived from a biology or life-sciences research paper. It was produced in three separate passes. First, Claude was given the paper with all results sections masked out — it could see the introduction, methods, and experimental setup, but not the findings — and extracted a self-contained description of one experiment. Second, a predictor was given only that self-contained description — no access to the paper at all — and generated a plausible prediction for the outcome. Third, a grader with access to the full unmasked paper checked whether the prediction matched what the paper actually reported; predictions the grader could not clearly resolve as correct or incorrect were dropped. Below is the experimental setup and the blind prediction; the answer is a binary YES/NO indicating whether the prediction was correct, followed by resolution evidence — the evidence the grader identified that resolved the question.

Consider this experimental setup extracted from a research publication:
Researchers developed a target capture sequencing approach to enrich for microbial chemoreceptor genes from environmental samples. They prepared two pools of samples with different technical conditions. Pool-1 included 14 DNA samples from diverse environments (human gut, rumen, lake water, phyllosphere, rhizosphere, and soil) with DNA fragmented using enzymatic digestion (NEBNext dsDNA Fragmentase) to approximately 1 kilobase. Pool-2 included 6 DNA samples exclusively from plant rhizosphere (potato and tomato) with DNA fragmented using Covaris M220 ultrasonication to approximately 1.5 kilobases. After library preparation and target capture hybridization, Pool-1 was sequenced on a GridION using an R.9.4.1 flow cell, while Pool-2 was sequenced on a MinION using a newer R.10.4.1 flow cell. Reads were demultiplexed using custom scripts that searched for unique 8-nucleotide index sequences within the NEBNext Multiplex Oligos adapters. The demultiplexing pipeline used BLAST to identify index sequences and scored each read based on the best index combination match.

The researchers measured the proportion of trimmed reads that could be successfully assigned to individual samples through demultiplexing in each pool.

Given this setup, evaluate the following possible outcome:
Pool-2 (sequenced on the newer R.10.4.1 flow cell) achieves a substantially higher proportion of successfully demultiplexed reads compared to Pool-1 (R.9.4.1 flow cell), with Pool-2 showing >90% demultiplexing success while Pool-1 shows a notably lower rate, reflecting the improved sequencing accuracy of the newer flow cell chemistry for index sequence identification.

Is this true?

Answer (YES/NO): NO